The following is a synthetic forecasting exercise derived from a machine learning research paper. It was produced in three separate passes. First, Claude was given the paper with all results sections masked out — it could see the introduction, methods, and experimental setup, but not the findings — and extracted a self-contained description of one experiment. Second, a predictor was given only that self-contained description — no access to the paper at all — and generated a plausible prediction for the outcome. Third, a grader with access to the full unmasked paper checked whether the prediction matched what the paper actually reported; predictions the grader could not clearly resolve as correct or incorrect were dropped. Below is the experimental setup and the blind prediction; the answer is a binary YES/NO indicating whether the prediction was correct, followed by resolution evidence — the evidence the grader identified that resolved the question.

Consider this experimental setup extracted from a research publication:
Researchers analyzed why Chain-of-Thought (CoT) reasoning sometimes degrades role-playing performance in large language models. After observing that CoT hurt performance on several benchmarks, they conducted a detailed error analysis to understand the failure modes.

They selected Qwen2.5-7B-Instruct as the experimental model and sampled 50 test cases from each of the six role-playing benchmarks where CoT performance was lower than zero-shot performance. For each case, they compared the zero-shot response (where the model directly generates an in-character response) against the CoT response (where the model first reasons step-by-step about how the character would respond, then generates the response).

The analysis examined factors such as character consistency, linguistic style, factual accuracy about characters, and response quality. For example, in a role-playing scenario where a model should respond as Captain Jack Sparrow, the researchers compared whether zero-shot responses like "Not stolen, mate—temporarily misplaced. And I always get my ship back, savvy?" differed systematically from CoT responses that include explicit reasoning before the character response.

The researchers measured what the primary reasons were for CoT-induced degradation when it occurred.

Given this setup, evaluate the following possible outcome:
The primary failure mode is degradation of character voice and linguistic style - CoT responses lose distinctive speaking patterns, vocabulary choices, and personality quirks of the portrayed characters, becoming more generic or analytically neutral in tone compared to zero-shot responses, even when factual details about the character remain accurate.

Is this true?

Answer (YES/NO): NO